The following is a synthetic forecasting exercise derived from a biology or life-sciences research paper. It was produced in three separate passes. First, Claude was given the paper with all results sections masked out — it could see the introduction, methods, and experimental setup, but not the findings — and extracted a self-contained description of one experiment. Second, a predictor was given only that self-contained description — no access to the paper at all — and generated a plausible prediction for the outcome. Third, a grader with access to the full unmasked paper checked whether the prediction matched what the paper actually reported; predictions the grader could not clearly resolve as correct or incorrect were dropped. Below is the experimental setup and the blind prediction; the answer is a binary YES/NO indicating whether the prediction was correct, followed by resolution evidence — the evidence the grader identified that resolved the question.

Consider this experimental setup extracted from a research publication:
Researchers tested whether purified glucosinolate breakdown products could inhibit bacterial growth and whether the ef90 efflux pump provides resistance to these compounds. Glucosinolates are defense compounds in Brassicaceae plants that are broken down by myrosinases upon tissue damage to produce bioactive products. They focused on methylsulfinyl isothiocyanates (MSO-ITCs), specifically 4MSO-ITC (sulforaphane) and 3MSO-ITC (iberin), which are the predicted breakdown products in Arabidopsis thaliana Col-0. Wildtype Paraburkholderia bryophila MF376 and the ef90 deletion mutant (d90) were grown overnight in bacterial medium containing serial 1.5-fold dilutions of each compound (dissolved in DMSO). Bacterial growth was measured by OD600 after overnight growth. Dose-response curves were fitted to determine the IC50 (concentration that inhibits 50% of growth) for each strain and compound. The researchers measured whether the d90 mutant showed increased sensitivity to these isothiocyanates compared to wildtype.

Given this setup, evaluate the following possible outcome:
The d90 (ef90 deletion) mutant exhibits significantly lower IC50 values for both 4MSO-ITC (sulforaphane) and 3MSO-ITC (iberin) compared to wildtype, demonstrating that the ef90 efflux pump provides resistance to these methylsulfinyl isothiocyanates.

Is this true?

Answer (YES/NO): YES